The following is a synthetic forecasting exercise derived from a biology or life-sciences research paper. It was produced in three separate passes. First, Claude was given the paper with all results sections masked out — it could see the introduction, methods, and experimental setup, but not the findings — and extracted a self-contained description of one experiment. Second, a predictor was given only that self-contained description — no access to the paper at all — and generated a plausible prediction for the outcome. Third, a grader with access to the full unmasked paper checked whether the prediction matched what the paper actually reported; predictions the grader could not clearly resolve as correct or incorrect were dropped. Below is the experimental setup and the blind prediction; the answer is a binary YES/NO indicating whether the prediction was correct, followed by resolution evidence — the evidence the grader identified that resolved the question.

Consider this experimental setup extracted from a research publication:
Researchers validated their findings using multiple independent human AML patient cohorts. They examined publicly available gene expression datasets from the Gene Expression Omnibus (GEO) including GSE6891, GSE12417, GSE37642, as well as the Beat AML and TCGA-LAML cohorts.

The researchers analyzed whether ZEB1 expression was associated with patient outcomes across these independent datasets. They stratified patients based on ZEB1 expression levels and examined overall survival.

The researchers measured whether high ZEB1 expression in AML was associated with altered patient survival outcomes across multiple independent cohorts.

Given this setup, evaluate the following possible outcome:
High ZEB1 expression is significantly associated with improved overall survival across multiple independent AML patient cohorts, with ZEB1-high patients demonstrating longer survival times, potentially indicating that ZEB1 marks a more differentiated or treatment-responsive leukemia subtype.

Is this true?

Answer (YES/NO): NO